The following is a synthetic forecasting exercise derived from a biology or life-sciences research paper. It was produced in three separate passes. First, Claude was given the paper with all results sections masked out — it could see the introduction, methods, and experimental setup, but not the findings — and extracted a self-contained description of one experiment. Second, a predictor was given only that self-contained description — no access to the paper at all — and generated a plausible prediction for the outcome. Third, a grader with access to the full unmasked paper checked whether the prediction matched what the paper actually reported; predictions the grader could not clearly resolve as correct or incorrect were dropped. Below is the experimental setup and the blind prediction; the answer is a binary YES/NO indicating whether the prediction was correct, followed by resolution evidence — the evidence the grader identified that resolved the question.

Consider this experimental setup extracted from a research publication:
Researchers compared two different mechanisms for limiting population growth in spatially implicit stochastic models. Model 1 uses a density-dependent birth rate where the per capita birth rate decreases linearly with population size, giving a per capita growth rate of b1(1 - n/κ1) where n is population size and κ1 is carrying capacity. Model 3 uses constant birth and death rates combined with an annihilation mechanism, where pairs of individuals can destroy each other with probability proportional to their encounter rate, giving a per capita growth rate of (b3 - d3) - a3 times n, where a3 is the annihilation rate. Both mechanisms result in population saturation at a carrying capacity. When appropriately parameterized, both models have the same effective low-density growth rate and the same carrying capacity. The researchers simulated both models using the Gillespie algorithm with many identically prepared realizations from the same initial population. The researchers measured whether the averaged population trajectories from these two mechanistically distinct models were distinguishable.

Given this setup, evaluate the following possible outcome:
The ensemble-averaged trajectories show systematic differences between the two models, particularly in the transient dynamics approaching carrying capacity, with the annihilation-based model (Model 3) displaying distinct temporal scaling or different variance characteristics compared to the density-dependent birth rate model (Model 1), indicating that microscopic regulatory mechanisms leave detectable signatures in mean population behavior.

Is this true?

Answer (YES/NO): NO